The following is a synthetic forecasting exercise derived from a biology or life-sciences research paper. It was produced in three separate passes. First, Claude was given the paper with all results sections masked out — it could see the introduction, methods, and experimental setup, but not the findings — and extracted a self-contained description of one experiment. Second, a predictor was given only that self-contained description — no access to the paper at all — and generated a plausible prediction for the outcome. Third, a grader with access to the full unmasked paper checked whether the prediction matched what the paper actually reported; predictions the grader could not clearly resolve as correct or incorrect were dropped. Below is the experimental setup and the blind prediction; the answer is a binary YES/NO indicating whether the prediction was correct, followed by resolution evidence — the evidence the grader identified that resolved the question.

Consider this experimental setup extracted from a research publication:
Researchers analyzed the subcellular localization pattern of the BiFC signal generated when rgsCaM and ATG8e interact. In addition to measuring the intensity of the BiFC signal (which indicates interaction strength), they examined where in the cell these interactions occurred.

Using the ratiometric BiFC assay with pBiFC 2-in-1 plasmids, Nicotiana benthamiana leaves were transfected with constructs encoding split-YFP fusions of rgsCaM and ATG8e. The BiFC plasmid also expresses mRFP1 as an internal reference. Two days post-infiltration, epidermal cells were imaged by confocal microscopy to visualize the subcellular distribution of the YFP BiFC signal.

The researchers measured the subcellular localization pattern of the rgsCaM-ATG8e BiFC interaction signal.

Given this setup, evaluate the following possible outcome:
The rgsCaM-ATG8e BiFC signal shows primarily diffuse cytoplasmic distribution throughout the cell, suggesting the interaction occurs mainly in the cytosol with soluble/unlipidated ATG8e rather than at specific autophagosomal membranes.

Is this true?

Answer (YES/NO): NO